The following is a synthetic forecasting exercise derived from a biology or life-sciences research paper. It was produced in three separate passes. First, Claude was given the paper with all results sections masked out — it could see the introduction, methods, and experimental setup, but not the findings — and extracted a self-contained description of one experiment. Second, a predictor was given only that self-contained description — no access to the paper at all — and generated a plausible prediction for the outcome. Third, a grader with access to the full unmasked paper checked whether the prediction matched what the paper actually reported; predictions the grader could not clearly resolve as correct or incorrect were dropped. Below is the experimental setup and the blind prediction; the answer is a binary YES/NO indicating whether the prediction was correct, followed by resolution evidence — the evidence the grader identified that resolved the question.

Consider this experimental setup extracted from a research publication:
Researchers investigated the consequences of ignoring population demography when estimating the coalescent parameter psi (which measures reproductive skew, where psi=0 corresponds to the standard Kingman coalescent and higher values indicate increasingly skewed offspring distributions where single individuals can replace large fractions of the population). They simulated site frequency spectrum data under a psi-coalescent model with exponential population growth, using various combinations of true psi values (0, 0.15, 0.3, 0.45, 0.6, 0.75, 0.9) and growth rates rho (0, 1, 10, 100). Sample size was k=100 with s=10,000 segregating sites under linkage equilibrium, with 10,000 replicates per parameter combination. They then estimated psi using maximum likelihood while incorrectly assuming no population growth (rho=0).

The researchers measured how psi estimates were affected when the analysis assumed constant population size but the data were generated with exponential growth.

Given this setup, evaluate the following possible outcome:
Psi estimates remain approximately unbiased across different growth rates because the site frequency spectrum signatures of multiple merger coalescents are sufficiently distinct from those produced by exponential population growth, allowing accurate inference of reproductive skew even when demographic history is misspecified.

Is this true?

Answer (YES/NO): NO